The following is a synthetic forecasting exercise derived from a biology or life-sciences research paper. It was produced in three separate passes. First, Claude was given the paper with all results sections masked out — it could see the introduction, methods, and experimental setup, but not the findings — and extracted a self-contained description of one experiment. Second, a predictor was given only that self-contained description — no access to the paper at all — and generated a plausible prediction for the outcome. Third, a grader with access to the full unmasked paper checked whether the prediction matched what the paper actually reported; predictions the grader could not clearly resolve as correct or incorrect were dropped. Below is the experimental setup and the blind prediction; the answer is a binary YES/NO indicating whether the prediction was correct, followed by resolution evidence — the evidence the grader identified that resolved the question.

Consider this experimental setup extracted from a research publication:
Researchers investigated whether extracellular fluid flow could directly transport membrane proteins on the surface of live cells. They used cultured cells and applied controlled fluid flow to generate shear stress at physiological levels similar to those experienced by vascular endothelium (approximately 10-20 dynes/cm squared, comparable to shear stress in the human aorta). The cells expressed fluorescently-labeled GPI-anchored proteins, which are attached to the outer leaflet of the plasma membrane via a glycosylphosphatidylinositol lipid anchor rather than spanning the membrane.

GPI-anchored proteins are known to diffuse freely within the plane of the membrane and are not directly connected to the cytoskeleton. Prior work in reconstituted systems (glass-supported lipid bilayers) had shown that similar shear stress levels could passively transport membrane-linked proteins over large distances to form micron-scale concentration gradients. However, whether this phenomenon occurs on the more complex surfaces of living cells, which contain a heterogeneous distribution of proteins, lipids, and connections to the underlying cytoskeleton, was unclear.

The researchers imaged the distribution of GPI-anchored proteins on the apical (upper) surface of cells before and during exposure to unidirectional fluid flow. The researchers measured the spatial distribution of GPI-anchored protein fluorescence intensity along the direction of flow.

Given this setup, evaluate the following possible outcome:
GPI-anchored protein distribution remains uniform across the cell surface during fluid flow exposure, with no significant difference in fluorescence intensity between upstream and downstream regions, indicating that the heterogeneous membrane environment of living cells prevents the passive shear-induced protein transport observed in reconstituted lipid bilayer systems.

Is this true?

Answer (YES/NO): NO